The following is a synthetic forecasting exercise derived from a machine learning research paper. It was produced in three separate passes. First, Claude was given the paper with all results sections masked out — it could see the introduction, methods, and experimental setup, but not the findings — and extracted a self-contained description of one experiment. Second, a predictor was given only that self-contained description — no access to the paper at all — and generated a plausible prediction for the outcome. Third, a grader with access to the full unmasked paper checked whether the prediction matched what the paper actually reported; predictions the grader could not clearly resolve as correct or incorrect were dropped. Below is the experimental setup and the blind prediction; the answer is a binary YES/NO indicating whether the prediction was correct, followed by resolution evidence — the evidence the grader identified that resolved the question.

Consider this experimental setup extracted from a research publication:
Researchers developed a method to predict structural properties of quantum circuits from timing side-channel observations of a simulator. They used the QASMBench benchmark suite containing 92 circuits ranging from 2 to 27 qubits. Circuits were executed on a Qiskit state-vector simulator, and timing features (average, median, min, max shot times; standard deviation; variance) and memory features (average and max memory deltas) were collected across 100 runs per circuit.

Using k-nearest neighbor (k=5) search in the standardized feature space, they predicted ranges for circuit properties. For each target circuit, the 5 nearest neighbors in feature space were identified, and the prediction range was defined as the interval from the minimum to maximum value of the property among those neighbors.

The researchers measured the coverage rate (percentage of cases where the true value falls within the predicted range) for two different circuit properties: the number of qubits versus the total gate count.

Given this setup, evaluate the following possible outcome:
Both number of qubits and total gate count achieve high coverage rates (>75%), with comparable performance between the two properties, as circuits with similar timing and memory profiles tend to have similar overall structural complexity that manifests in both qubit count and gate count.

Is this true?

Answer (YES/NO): YES